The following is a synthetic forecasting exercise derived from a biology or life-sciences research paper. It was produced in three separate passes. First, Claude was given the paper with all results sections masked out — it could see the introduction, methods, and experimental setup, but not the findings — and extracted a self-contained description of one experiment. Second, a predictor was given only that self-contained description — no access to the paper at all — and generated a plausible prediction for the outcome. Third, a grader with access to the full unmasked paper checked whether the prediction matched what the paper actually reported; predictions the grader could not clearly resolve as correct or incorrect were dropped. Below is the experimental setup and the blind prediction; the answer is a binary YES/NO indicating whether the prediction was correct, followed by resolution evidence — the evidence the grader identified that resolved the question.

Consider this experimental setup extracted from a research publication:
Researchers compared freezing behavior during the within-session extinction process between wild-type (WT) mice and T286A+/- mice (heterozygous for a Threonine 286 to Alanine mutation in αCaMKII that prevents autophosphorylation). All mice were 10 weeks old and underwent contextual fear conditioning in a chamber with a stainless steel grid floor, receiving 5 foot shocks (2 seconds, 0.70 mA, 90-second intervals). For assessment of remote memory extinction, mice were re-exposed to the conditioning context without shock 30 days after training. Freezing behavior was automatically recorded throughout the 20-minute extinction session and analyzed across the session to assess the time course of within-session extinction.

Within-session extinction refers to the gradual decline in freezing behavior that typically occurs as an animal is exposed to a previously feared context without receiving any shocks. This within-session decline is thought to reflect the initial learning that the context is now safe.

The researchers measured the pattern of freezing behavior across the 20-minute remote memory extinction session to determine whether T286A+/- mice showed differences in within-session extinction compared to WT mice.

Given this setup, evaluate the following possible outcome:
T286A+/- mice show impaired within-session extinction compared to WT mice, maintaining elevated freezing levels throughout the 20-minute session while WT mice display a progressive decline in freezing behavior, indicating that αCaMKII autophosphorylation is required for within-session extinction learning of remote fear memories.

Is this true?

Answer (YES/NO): NO